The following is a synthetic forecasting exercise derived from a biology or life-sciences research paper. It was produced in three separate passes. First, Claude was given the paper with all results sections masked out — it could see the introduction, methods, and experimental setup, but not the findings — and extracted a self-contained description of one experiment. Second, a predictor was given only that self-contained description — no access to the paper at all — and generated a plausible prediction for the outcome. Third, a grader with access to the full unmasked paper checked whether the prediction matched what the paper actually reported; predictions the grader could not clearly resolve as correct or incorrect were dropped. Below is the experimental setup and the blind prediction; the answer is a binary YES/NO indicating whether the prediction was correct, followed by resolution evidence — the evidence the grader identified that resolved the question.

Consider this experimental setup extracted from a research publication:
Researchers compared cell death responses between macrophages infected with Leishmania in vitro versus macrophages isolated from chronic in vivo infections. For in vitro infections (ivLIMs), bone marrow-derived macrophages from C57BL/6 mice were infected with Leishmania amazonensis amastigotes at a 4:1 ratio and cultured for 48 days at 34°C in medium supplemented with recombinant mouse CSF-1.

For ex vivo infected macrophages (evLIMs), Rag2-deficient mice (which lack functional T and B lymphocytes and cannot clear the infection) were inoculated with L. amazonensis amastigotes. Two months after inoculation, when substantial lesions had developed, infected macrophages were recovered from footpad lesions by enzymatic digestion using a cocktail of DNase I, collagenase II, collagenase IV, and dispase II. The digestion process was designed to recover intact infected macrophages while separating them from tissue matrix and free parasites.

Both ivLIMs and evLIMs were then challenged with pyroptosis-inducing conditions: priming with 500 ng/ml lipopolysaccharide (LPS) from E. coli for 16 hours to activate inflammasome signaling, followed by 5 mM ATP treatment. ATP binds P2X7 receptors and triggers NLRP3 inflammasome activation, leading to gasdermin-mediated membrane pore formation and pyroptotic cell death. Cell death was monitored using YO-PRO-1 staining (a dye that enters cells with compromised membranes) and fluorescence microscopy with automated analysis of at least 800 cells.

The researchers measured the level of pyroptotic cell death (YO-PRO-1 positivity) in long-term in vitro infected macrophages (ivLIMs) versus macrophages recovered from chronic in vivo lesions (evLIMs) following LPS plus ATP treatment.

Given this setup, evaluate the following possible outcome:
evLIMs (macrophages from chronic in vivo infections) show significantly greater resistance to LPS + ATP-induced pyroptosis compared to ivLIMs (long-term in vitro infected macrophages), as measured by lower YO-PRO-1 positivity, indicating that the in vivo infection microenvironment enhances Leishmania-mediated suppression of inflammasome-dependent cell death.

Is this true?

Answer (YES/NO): NO